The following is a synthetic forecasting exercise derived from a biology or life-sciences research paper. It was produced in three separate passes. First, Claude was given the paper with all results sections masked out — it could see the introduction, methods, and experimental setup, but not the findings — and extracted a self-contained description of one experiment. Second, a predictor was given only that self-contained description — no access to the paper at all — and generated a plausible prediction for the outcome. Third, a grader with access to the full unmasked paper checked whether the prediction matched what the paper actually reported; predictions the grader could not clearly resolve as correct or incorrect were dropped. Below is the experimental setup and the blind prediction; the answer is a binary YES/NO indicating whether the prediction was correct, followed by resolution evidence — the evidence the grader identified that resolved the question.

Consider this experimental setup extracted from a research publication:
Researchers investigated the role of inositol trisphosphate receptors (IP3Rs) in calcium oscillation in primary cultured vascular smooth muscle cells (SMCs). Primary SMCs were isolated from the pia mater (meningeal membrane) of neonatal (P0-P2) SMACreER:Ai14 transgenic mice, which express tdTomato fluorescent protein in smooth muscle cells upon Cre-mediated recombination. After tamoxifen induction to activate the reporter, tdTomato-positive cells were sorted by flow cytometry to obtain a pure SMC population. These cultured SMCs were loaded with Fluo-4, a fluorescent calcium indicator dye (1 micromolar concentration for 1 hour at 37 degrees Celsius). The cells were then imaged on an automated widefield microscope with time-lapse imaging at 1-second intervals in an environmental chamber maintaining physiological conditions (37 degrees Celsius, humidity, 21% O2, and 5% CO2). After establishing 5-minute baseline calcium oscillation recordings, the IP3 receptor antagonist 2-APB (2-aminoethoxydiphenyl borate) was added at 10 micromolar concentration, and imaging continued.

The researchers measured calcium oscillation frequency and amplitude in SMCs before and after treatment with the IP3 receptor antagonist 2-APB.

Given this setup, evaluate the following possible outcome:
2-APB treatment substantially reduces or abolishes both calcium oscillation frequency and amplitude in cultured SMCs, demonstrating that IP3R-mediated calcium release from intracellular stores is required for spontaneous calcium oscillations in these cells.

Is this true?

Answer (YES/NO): YES